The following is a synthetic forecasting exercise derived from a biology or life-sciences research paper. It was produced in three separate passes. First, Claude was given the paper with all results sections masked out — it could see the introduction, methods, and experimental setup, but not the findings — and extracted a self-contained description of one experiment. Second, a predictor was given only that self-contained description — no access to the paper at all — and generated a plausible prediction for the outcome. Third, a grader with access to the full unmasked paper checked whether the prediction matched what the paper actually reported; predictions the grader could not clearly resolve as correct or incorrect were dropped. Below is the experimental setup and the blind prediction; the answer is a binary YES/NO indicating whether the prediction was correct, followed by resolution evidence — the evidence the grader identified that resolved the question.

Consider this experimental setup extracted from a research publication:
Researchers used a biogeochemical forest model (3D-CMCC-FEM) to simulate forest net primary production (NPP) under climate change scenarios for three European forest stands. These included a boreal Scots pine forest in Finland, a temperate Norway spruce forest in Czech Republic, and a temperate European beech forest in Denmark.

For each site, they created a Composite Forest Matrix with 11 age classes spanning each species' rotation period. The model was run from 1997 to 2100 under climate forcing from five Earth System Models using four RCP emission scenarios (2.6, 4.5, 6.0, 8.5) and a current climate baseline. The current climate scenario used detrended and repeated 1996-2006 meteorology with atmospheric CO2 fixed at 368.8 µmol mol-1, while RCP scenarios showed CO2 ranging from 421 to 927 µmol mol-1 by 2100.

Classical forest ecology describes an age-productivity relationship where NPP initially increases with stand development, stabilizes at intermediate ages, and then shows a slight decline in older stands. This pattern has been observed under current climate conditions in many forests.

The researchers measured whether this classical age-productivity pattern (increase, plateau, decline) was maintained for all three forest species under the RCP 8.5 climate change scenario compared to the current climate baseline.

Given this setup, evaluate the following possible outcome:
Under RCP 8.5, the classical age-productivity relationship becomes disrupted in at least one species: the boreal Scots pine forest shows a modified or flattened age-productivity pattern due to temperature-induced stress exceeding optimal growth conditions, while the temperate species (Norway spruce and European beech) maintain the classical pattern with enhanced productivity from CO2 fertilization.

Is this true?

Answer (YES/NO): NO